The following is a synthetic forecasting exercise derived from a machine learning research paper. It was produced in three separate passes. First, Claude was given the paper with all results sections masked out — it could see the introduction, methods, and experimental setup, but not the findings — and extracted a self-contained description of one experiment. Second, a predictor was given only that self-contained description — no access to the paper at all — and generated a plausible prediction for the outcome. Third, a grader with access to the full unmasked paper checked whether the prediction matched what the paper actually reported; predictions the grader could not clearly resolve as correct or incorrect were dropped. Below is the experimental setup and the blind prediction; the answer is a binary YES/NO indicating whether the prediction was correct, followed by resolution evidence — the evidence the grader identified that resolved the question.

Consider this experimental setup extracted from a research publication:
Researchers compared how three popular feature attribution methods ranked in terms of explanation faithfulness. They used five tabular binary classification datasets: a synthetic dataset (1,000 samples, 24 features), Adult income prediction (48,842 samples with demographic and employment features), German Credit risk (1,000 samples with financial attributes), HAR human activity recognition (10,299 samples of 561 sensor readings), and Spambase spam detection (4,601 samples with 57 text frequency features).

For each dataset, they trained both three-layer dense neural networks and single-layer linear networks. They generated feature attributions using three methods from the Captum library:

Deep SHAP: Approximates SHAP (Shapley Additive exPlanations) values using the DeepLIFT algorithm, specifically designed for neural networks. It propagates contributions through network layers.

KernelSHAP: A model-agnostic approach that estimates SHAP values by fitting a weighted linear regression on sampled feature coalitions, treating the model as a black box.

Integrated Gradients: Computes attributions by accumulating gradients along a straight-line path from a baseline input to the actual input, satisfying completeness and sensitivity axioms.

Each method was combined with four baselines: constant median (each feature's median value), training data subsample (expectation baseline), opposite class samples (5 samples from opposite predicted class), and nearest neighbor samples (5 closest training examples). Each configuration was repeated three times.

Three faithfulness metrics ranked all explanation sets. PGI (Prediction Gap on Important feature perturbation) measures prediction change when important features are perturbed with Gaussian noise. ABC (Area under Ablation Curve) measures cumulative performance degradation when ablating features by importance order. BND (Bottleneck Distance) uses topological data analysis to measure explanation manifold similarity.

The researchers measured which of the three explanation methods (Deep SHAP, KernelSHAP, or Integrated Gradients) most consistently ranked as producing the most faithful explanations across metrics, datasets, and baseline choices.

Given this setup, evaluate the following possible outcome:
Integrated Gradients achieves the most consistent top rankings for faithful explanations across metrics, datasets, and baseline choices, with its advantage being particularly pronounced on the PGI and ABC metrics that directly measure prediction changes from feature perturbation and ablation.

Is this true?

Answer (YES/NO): YES